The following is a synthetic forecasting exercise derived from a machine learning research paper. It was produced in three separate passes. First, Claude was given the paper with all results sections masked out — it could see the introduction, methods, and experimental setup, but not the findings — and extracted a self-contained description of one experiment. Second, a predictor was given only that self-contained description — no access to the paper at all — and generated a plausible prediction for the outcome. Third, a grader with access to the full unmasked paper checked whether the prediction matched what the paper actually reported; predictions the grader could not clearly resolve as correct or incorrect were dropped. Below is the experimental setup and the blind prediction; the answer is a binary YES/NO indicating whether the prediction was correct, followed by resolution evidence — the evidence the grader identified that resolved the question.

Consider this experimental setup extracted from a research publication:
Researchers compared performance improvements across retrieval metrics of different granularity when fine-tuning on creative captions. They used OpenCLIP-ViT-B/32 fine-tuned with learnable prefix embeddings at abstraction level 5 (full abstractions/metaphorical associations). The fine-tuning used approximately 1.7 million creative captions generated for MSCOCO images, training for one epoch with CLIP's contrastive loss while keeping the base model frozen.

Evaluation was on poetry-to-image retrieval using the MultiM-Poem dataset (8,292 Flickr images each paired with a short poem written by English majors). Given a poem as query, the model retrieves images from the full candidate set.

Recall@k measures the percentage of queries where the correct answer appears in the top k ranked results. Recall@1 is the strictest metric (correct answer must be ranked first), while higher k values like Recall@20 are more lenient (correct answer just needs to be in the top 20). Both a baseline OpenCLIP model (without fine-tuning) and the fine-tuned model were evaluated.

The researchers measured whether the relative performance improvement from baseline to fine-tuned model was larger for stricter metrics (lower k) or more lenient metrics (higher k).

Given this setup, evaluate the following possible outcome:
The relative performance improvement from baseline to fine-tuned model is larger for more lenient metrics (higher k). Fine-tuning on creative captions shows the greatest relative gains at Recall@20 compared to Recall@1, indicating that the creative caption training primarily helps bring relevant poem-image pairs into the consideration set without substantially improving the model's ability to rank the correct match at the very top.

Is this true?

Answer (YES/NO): NO